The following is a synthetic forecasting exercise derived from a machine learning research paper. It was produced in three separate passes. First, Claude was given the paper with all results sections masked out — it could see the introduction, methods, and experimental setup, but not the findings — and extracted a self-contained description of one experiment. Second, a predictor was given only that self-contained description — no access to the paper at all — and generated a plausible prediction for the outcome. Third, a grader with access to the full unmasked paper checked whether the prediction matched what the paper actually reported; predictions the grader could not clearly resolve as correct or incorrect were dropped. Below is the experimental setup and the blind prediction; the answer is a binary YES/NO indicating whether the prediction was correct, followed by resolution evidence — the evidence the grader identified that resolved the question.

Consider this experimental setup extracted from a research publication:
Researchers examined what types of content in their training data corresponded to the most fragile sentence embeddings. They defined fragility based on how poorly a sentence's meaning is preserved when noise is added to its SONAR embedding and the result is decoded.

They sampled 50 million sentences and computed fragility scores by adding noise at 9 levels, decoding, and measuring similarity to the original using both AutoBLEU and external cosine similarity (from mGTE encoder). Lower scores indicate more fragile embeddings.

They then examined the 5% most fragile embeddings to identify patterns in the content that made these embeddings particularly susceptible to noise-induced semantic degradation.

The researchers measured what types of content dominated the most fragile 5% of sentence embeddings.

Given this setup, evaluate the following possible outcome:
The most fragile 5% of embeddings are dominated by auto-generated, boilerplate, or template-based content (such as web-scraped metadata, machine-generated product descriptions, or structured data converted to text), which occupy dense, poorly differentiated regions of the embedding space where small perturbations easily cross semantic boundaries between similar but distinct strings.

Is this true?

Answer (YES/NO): NO